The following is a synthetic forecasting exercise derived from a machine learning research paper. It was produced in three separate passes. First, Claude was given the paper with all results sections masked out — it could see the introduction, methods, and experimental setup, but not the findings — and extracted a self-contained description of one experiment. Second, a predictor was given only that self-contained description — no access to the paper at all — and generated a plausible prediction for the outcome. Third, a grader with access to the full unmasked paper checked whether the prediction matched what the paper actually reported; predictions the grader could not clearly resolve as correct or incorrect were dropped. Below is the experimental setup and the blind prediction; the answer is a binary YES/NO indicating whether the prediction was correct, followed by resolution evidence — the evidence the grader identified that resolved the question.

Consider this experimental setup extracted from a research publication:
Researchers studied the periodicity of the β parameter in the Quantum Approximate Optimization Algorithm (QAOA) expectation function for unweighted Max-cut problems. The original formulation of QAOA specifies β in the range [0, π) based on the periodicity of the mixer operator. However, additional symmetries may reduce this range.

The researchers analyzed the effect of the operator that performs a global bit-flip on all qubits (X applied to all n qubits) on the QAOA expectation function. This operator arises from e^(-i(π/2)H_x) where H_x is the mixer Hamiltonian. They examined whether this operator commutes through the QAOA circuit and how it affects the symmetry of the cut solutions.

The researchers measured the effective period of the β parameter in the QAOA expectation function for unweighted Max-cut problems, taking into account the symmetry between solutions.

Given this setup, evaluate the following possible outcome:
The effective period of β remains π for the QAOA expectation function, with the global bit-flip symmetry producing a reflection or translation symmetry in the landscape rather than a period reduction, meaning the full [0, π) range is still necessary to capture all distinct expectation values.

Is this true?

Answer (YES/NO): NO